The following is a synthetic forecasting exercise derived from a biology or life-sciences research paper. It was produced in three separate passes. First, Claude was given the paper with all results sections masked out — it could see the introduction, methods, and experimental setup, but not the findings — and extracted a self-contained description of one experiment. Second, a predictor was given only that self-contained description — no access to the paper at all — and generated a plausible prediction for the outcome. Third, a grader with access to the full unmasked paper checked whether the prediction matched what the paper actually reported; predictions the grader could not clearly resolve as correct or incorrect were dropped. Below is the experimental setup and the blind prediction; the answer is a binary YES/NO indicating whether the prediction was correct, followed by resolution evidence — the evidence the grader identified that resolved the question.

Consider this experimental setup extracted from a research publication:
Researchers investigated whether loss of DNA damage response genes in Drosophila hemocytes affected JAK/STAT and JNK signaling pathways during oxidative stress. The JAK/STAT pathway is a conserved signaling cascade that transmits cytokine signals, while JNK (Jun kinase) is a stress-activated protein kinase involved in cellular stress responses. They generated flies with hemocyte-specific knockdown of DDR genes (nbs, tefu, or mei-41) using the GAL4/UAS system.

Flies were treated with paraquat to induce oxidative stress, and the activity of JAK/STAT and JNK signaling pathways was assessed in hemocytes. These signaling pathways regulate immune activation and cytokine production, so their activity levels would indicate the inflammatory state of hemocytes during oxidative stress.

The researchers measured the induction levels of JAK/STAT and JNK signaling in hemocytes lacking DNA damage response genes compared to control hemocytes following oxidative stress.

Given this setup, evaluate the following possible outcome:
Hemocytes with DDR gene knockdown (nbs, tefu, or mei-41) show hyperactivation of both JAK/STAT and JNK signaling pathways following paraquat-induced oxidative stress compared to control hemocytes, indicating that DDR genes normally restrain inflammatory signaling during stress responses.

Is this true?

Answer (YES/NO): YES